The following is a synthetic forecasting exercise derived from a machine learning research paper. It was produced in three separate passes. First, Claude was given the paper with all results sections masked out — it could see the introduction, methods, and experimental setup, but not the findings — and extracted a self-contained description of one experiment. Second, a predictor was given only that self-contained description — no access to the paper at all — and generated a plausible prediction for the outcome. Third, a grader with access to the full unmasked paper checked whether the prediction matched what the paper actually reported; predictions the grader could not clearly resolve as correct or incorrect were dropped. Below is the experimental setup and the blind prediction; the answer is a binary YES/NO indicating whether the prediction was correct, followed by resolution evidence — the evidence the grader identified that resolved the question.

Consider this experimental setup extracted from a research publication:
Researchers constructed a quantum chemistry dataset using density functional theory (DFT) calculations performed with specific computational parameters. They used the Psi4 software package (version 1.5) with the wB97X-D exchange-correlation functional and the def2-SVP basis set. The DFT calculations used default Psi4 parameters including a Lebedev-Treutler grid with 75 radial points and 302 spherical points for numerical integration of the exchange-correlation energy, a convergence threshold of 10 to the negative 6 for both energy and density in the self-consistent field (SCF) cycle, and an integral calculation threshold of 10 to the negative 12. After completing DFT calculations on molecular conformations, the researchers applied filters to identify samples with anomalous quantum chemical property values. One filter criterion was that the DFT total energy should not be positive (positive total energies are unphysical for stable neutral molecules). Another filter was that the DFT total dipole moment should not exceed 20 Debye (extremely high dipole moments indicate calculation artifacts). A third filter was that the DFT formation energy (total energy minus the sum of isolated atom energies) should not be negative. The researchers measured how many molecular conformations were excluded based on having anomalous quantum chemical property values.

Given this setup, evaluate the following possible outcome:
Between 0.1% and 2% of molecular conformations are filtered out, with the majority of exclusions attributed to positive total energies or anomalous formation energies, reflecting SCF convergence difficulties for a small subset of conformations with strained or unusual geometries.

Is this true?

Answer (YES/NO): NO